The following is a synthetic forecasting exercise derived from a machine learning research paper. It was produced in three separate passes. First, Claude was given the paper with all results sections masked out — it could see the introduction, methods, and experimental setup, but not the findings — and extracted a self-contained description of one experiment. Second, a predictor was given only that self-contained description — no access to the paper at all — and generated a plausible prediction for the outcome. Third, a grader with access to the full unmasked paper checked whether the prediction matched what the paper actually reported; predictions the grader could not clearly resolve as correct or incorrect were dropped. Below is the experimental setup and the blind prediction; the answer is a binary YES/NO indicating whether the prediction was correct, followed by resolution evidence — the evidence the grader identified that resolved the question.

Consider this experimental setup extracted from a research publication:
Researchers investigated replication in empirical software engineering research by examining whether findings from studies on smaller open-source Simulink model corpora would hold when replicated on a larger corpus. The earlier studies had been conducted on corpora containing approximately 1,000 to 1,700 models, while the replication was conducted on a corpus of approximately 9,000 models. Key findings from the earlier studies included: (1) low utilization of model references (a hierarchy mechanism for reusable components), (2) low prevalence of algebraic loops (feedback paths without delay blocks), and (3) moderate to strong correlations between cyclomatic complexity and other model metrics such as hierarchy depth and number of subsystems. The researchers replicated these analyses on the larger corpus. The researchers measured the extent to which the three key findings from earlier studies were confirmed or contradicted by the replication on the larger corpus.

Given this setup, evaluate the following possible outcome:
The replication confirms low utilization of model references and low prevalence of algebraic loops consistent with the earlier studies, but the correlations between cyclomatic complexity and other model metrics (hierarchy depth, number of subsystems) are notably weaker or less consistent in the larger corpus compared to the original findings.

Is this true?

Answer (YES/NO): YES